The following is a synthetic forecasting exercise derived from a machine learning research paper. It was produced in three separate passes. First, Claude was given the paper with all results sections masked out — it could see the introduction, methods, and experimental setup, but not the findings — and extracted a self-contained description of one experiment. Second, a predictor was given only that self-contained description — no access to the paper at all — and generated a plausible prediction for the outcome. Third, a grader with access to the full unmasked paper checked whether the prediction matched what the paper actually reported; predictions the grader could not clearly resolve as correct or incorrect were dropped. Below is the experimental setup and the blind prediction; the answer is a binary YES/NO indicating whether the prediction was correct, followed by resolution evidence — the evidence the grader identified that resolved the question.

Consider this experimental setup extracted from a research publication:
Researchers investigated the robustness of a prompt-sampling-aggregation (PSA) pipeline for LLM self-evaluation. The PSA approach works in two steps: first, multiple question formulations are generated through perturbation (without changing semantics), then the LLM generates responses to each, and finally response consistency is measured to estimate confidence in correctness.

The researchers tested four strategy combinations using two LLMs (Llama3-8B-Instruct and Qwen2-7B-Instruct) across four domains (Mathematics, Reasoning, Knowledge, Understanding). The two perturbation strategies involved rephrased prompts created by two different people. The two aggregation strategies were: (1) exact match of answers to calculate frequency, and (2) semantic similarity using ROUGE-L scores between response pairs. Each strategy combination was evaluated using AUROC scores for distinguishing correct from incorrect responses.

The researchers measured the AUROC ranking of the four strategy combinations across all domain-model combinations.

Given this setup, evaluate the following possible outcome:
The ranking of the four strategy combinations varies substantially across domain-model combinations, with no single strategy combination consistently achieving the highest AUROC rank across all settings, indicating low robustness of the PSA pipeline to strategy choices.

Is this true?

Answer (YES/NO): YES